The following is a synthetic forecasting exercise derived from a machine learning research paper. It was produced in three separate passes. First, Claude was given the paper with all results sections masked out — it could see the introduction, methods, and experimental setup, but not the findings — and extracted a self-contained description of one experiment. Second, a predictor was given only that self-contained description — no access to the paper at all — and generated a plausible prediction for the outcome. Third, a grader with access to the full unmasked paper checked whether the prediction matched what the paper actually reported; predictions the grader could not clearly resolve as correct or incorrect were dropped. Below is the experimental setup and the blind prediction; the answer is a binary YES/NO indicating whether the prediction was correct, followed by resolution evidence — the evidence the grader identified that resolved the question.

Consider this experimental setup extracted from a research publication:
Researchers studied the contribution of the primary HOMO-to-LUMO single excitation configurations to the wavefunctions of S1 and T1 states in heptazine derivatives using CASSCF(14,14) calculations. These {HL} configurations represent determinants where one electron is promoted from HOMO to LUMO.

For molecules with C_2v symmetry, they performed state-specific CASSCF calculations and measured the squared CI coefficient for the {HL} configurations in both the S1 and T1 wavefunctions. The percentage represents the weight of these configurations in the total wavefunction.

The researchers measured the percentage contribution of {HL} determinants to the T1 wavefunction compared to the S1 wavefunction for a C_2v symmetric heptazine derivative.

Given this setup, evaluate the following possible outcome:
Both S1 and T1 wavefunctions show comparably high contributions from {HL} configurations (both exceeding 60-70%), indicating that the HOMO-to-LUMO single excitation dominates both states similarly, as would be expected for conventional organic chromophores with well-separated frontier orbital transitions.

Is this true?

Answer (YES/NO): YES